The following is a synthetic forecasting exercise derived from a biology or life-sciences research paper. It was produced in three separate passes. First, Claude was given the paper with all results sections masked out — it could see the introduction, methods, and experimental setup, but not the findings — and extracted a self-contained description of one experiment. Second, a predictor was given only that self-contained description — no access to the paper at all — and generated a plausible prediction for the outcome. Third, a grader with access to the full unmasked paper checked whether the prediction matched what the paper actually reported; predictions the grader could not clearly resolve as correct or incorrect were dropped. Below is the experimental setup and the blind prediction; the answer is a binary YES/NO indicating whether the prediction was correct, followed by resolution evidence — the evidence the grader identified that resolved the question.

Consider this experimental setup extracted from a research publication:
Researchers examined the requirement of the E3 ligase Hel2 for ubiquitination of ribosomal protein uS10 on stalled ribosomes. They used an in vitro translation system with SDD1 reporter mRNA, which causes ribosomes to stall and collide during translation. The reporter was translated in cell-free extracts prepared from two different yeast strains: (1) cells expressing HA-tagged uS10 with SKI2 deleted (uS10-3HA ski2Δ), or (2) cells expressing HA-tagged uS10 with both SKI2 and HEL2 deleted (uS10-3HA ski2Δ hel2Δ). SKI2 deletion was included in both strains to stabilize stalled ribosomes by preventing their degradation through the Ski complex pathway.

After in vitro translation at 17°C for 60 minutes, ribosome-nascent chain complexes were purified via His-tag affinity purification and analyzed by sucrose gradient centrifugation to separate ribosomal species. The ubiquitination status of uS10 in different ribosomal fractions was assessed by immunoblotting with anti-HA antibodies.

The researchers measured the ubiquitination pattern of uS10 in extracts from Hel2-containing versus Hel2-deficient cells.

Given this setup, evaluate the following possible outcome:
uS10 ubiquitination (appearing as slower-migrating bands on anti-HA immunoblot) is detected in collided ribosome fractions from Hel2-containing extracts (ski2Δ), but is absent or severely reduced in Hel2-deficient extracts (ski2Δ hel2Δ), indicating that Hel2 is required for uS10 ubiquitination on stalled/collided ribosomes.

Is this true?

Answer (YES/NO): YES